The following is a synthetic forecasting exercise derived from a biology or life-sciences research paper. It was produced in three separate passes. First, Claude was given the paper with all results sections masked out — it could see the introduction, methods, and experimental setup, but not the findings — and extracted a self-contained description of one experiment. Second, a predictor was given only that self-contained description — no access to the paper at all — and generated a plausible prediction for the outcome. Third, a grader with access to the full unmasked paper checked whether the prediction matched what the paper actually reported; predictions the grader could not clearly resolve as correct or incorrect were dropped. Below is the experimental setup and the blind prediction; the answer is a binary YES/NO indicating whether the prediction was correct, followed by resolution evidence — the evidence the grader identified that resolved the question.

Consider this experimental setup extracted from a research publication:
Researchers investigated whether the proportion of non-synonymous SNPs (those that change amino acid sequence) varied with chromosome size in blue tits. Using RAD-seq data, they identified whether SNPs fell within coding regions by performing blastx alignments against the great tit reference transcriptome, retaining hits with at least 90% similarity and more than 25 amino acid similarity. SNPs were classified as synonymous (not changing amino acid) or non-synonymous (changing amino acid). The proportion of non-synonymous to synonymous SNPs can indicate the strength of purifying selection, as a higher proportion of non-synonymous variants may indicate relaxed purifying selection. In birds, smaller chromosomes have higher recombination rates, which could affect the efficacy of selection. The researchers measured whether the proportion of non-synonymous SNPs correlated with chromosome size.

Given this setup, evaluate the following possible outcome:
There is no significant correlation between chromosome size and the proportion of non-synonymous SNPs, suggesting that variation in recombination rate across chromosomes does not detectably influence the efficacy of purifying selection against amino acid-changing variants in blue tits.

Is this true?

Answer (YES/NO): NO